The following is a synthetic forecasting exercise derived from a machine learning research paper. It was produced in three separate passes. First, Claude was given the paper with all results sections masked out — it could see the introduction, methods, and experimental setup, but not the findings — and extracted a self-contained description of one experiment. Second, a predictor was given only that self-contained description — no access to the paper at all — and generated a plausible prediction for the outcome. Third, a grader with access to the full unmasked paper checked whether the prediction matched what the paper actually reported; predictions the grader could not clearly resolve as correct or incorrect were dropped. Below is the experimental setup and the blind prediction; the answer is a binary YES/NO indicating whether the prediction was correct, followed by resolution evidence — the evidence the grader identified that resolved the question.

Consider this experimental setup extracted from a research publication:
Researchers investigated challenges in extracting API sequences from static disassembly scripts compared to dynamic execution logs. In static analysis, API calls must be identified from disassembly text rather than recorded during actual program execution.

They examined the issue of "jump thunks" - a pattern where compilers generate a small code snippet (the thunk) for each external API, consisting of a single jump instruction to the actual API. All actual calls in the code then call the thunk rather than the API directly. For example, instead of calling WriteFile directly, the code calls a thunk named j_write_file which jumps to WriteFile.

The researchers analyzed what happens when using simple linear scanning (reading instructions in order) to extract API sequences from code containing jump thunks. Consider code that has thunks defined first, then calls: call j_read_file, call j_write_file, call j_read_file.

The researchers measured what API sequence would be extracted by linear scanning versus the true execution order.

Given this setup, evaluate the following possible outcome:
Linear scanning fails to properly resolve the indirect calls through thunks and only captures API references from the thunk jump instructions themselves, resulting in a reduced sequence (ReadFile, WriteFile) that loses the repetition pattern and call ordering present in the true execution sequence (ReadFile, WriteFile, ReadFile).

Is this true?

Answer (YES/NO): NO